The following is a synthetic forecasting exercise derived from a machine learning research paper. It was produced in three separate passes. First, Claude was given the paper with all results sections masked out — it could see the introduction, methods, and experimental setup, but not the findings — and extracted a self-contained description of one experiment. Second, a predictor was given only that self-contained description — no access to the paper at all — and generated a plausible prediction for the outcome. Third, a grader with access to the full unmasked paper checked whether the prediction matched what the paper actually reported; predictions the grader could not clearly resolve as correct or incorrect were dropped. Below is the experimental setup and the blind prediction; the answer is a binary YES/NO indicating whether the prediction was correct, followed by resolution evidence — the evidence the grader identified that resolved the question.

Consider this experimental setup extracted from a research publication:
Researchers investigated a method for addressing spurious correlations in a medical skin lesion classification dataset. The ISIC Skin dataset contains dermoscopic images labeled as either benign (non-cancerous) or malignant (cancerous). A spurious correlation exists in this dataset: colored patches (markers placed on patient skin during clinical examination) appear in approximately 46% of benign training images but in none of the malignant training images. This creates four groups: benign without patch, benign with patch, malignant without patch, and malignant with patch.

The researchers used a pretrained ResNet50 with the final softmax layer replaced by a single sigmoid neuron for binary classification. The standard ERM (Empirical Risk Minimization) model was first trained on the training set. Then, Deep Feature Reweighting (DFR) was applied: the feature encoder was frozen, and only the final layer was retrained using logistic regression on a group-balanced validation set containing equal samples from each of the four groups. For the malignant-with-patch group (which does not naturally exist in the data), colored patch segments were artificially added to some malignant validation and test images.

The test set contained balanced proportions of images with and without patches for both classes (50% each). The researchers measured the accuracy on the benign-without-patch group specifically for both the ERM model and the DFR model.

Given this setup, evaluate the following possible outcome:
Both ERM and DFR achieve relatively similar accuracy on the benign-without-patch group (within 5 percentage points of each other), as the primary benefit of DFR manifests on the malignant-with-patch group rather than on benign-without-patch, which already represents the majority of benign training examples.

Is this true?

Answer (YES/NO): NO